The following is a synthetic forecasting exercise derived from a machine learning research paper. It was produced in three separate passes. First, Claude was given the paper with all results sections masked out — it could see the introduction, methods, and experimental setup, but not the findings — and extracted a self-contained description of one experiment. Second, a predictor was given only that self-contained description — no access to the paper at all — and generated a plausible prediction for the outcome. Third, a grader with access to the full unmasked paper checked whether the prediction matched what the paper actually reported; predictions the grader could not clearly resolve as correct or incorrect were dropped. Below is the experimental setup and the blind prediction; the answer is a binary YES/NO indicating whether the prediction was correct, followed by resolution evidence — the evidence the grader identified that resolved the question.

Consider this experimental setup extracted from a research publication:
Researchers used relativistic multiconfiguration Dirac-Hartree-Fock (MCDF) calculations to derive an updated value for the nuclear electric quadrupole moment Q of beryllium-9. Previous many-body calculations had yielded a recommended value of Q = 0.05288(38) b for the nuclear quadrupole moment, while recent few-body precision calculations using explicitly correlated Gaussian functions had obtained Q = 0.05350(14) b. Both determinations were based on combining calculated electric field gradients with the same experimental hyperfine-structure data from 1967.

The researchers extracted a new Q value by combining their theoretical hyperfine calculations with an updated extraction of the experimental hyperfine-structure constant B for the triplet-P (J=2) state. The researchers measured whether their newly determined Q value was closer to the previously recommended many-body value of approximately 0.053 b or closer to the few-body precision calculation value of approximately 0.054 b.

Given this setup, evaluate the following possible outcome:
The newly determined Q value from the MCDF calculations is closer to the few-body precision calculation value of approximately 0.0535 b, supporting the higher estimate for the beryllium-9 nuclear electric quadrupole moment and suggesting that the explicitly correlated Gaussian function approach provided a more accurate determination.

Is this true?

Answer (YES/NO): YES